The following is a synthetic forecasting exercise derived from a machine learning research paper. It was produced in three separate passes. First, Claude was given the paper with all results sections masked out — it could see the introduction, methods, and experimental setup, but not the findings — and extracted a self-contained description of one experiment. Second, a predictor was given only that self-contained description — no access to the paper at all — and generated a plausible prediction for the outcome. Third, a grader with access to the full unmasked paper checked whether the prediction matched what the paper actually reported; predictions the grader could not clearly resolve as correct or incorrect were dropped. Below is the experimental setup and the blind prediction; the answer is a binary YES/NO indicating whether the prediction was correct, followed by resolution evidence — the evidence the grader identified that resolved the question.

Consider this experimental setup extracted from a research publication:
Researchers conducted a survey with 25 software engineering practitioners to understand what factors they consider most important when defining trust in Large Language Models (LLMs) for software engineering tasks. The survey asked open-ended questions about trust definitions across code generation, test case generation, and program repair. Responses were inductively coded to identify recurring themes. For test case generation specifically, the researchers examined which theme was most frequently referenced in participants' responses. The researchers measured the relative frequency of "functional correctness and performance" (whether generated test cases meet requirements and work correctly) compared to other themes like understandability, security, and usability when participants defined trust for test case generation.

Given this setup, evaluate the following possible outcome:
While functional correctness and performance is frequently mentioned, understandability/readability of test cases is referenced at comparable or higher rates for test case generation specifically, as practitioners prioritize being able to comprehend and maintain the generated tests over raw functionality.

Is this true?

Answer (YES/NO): NO